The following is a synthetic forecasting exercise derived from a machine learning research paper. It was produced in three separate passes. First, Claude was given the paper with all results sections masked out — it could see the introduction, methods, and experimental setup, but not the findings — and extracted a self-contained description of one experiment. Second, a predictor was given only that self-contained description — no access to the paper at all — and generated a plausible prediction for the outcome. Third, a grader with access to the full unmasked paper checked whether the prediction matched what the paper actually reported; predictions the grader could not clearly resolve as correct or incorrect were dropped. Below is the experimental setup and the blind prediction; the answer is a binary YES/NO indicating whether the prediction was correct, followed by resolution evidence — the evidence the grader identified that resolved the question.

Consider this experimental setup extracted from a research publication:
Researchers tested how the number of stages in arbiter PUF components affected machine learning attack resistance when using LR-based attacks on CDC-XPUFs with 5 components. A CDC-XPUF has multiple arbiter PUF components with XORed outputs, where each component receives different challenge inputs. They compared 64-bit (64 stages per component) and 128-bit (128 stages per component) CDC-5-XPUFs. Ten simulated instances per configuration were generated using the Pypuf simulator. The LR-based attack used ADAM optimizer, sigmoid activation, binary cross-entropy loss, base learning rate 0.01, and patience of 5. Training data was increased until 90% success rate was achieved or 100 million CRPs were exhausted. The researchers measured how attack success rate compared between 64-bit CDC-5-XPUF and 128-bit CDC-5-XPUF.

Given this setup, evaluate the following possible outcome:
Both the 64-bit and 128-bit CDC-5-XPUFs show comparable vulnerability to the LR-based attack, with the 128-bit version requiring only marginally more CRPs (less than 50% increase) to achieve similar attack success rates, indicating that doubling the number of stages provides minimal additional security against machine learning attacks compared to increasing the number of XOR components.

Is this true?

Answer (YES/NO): NO